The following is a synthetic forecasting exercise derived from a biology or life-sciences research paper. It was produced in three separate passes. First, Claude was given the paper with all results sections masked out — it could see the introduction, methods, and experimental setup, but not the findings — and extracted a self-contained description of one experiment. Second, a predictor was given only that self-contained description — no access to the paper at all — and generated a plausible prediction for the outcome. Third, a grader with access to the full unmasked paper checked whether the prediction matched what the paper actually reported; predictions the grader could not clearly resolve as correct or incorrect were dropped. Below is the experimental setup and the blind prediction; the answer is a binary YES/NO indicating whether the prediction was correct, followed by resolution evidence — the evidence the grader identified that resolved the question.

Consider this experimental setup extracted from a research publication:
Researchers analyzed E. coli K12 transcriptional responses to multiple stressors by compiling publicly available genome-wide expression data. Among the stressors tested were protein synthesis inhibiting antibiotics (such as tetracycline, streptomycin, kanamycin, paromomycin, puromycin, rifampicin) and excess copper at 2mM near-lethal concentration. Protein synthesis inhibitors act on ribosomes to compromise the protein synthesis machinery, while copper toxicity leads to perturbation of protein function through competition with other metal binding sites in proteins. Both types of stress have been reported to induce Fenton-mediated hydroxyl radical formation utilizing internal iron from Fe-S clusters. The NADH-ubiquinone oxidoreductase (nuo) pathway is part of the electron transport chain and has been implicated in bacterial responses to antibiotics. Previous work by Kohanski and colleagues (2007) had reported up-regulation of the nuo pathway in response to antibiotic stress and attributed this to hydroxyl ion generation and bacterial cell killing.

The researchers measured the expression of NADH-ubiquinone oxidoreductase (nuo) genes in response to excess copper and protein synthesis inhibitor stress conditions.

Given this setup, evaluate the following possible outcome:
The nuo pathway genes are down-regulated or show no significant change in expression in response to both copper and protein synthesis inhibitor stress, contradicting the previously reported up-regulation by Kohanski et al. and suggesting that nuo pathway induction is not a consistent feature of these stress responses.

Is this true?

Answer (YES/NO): YES